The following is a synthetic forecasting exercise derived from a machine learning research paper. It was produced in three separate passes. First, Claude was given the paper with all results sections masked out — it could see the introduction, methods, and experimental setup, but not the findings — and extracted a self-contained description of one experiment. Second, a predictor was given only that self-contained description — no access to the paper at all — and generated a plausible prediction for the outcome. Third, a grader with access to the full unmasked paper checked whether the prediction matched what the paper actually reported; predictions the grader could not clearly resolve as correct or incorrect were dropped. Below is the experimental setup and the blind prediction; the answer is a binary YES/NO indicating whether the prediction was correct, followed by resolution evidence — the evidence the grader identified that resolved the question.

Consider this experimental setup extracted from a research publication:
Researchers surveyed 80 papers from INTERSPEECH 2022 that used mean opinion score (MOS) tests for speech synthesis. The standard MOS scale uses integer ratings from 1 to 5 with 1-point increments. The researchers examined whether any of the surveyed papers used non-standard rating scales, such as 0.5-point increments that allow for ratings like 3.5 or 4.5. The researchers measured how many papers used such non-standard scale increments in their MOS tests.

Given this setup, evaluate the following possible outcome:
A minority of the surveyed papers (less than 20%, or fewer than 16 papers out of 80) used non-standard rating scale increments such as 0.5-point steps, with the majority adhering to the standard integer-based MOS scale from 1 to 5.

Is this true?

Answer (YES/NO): YES